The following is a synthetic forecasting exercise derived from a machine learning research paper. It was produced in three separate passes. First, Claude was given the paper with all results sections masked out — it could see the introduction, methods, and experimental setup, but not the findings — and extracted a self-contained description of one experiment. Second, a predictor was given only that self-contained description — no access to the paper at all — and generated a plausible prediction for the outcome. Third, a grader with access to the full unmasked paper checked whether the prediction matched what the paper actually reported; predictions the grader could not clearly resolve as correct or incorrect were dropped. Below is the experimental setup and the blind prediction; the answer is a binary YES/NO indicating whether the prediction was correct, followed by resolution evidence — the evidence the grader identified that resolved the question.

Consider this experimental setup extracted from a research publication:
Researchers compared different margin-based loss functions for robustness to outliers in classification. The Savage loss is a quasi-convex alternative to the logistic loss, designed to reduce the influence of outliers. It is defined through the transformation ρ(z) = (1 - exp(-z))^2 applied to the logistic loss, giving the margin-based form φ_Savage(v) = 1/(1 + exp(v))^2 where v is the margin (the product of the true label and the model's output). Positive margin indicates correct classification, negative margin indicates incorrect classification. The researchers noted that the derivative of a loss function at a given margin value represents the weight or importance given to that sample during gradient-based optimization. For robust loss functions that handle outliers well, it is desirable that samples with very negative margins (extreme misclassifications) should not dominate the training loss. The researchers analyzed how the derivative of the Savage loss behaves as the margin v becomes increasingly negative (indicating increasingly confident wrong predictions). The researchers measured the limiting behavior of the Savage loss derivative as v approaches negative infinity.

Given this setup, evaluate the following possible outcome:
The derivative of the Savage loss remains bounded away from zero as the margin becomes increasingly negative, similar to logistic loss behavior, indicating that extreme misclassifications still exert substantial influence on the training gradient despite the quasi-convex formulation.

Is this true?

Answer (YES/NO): NO